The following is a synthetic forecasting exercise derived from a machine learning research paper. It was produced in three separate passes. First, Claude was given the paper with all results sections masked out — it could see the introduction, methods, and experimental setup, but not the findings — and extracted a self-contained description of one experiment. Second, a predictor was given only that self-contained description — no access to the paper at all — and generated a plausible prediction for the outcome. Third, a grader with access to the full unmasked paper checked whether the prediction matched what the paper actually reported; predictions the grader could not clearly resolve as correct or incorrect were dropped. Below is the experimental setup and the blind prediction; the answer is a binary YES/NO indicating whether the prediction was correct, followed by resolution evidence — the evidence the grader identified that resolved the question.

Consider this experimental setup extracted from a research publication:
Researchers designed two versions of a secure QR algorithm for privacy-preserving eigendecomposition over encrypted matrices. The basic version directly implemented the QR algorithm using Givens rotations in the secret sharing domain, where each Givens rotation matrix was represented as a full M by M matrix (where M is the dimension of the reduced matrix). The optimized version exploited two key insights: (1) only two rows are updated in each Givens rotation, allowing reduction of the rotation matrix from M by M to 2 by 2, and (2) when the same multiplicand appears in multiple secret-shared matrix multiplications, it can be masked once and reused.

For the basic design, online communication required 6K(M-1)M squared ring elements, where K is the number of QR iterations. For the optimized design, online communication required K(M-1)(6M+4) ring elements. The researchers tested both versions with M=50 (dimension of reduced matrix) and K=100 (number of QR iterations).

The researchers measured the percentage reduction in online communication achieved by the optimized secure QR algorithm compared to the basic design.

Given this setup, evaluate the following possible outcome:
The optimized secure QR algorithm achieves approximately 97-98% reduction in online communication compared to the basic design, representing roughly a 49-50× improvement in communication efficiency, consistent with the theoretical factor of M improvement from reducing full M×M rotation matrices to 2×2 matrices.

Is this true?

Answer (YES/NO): NO